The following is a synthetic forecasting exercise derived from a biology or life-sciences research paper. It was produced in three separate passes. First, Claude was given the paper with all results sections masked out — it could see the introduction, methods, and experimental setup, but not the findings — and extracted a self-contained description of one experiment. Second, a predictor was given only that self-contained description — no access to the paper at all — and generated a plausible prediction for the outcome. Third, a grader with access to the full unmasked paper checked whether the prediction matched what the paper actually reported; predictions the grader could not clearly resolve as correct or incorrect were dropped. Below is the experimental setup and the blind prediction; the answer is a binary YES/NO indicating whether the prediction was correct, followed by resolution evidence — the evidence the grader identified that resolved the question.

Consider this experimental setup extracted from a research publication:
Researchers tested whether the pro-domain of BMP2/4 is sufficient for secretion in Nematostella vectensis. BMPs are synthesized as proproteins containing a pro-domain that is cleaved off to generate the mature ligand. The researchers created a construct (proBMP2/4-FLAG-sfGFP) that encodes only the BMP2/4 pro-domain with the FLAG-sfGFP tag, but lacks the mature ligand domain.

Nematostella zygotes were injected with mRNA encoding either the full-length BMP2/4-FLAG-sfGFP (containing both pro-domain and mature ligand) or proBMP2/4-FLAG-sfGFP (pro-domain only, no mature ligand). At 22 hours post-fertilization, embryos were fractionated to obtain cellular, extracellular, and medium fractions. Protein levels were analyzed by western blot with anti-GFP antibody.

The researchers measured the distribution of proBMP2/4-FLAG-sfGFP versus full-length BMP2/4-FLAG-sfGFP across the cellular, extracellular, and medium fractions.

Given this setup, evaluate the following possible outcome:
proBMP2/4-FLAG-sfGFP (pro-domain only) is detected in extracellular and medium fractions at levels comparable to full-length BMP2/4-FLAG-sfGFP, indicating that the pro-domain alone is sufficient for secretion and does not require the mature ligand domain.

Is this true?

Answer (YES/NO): NO